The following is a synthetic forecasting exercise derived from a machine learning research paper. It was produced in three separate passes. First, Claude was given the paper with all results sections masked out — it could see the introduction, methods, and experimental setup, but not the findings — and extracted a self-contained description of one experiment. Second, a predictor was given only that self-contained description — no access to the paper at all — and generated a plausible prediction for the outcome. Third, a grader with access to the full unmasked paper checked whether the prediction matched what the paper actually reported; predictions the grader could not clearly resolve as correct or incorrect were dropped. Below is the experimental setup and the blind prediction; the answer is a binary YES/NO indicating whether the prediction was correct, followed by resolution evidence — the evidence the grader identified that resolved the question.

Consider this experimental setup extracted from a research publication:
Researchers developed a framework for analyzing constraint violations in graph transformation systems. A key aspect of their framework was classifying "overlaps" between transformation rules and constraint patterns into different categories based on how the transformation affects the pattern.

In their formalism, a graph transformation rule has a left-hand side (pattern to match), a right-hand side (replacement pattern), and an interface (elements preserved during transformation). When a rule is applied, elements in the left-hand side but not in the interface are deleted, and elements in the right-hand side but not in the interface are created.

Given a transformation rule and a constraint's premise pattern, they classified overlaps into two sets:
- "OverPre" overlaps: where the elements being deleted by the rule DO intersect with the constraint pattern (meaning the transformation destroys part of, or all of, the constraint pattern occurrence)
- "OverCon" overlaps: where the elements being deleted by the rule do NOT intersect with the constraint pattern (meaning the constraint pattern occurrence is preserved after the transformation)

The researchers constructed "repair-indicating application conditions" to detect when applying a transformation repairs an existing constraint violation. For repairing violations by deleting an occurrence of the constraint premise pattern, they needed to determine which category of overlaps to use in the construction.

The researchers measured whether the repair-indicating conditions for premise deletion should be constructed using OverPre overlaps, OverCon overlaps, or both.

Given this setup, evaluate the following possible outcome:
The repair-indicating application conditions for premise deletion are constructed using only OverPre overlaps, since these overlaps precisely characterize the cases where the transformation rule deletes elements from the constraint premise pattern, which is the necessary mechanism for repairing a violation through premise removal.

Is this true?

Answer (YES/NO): YES